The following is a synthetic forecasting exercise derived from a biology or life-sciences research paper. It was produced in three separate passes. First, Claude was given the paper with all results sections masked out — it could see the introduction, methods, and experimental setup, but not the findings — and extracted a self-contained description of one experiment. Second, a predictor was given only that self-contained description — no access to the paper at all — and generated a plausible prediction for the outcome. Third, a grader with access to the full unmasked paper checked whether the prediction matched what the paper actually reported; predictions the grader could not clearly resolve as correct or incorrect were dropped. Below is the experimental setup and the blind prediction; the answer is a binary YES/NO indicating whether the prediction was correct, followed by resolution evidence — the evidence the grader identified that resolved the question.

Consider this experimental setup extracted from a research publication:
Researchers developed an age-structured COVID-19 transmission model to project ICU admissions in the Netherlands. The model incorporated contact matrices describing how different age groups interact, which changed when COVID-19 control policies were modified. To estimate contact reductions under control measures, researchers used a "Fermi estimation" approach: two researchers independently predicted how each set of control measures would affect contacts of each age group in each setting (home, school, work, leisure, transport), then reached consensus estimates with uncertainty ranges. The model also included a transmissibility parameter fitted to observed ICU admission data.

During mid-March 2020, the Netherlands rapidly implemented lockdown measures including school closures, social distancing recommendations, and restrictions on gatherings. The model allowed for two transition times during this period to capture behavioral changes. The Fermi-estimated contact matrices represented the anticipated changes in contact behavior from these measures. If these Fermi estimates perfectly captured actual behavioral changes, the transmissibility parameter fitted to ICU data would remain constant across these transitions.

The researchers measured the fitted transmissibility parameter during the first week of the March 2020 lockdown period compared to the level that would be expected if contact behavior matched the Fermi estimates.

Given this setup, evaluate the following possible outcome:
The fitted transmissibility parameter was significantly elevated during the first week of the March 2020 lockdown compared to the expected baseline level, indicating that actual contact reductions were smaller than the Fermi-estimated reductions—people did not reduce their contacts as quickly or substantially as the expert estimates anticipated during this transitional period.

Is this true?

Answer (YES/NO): NO